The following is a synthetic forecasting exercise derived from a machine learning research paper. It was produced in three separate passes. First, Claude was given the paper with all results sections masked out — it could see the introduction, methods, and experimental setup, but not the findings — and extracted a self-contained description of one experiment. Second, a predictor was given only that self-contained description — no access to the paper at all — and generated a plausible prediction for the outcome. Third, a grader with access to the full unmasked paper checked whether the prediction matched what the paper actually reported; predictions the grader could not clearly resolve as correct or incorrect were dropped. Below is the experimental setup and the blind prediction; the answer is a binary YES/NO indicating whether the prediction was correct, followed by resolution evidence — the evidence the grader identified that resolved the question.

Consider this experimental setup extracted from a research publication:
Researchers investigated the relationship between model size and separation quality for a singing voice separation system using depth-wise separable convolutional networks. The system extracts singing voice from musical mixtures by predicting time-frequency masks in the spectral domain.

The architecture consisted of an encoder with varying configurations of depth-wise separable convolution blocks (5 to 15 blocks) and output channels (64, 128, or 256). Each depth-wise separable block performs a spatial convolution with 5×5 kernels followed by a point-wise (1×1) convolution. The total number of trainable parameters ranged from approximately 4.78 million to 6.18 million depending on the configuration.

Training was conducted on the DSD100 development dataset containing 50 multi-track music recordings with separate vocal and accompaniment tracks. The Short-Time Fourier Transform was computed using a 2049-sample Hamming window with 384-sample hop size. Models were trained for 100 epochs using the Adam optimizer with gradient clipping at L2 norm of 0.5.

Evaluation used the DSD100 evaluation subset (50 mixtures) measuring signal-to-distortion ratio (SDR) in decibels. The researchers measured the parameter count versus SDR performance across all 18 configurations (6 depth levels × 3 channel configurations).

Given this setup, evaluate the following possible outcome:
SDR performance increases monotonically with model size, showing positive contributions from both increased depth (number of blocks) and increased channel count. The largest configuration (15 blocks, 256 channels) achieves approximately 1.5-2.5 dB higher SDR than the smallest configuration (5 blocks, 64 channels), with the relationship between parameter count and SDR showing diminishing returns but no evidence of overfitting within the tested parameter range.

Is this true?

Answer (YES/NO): NO